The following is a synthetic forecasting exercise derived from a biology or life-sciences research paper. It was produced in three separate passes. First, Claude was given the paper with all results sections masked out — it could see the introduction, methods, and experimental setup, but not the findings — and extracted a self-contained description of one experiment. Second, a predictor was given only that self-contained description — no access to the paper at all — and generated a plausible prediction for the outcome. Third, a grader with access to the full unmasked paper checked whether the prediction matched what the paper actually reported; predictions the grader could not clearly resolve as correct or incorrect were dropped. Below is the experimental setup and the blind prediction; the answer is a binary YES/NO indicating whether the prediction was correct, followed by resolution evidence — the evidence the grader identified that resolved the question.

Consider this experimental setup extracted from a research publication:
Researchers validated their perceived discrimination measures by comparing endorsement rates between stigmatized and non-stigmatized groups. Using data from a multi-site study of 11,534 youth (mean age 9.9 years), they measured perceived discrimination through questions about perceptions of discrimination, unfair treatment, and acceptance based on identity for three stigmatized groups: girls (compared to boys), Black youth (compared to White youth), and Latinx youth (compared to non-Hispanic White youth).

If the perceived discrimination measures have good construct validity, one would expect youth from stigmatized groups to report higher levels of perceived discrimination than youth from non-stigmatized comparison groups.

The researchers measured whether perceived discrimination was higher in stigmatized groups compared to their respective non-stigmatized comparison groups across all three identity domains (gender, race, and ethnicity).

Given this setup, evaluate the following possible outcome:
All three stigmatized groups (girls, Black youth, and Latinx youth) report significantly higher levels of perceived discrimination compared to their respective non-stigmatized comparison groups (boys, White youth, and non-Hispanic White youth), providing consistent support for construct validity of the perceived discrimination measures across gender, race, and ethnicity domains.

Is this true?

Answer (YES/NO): NO